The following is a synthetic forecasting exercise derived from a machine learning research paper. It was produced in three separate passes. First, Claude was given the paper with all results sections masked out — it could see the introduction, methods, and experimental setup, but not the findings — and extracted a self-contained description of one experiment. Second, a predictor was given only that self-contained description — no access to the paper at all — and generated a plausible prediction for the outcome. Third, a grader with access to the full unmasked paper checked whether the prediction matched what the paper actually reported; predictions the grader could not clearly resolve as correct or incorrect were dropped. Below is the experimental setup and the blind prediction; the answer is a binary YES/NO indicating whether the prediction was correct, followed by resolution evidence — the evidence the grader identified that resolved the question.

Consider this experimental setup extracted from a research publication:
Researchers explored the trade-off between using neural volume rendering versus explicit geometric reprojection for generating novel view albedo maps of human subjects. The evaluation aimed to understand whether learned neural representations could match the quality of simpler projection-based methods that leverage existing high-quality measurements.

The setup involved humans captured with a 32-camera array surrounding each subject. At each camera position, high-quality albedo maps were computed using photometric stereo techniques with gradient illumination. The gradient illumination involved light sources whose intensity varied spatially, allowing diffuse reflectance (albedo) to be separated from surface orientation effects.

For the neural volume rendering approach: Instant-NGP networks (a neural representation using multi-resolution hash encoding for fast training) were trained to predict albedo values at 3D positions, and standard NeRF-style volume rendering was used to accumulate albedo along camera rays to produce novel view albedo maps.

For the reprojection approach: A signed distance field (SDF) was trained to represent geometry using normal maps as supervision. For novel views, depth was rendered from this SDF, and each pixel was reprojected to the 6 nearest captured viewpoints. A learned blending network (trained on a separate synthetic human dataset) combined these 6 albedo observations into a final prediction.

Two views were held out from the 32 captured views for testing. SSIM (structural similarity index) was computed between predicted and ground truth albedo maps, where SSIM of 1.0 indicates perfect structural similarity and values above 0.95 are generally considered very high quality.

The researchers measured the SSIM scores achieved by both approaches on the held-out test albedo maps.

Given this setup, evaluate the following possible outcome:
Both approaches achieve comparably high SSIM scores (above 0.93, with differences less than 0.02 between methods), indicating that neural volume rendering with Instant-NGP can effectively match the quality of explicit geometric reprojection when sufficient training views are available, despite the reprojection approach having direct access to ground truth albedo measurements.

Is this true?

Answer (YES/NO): YES